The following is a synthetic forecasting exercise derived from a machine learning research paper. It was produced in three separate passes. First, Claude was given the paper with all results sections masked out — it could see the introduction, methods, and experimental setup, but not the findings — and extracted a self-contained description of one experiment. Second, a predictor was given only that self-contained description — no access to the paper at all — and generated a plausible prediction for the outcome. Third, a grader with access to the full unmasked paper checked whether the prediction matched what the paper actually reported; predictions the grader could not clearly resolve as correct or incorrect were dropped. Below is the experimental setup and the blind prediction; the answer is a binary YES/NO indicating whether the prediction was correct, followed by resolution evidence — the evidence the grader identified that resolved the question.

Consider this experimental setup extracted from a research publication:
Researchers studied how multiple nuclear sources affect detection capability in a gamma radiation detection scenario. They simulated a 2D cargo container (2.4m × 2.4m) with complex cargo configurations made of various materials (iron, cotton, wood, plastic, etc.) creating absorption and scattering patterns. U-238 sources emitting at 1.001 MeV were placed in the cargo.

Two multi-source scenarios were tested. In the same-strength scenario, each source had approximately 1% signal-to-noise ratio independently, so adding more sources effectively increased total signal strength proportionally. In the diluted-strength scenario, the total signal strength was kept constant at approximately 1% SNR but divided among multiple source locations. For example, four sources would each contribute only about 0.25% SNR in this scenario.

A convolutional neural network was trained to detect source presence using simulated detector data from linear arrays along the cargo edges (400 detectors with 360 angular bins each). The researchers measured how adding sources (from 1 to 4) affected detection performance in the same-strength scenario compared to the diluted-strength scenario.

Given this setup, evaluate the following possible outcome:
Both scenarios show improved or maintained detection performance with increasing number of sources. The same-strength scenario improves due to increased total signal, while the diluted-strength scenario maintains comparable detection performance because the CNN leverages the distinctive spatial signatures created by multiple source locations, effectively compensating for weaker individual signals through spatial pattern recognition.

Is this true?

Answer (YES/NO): NO